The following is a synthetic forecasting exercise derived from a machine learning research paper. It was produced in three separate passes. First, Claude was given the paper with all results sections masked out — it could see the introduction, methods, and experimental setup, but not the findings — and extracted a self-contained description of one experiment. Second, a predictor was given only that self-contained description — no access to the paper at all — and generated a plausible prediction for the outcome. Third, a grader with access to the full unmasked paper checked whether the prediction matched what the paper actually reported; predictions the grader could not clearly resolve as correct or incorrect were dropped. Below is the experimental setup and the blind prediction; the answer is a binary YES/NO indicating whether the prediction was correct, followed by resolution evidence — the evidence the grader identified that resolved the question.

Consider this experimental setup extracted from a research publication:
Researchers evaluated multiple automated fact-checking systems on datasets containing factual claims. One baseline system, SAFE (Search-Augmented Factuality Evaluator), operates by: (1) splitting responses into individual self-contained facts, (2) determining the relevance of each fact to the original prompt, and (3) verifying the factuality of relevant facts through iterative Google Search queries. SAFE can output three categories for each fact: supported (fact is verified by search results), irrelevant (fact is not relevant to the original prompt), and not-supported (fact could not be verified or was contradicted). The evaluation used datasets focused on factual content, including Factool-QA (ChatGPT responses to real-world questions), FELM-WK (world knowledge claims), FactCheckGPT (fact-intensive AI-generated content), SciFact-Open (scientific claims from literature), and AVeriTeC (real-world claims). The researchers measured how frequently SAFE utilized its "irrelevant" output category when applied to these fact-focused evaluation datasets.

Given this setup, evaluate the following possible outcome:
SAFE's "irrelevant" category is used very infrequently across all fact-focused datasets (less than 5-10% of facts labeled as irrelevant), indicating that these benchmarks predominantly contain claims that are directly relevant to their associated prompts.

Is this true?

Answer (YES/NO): YES